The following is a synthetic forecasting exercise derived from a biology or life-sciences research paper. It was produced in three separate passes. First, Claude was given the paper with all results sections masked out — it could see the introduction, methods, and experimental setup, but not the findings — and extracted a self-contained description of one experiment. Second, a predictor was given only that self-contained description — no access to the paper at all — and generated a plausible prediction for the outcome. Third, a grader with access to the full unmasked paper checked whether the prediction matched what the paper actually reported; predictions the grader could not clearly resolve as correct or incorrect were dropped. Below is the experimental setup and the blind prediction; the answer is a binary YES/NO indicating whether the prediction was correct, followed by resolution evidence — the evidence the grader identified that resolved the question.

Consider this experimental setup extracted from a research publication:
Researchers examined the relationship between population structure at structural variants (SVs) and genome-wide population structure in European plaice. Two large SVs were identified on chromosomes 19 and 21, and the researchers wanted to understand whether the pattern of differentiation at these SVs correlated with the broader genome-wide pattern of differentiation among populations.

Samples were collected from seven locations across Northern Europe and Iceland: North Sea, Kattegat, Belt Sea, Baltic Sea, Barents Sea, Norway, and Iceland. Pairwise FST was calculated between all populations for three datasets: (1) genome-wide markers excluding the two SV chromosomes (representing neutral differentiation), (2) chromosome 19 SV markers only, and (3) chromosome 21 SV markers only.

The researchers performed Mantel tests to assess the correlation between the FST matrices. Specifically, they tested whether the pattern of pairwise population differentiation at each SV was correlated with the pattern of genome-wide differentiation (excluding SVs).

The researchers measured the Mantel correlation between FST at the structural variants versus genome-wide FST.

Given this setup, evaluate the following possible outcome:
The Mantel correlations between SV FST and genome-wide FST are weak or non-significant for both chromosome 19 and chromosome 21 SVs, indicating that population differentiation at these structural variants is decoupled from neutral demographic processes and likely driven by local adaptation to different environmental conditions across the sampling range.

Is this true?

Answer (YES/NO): YES